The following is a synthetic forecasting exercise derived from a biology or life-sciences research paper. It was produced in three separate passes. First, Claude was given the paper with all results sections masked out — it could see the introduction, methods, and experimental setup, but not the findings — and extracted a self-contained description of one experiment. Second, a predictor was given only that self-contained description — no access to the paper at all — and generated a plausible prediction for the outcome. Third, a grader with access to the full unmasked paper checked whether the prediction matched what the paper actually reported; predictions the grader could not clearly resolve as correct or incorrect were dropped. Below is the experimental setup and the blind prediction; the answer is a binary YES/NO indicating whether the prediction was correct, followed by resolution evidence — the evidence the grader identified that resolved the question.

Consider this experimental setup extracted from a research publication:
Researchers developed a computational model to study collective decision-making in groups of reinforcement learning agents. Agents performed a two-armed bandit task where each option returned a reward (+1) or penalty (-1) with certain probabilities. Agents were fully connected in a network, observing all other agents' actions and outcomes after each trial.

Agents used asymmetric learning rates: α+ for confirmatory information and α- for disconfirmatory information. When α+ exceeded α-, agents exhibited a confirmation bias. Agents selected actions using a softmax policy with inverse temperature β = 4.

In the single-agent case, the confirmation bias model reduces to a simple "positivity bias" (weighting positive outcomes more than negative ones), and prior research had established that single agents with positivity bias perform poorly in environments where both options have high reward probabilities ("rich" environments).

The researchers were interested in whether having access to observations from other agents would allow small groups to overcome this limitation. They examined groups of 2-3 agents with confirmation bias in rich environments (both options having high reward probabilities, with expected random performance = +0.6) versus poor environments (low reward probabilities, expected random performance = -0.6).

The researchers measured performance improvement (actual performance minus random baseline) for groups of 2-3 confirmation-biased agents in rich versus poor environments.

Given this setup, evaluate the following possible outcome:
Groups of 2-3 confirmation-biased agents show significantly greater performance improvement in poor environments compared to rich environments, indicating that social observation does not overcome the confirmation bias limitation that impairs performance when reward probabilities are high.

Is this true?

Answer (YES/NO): YES